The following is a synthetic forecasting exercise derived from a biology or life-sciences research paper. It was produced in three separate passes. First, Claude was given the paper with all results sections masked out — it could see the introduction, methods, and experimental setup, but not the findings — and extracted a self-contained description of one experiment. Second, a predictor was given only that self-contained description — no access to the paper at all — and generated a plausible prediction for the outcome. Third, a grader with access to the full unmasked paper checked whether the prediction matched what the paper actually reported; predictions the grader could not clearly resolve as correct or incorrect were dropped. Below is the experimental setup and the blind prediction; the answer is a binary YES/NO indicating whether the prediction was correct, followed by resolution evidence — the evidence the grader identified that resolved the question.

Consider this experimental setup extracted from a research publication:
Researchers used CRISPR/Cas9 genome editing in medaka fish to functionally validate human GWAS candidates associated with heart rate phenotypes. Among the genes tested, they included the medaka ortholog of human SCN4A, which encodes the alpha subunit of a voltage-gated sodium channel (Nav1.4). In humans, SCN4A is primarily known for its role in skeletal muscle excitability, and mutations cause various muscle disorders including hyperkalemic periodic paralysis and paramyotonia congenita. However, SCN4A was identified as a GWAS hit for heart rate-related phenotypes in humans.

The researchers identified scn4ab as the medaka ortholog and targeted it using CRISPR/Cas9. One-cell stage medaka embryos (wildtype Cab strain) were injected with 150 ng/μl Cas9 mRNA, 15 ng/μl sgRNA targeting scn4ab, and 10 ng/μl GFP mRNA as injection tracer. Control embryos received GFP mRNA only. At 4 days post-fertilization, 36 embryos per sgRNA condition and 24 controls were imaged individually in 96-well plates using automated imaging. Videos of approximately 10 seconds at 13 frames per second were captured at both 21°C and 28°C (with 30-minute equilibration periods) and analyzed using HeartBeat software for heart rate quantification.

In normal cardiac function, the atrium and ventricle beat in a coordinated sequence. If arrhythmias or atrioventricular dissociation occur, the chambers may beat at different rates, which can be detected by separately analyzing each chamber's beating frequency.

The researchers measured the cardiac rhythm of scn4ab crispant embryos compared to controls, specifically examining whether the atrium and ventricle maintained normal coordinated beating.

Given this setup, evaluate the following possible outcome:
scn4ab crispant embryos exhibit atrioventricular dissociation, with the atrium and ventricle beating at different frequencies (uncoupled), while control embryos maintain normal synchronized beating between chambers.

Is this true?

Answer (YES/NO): YES